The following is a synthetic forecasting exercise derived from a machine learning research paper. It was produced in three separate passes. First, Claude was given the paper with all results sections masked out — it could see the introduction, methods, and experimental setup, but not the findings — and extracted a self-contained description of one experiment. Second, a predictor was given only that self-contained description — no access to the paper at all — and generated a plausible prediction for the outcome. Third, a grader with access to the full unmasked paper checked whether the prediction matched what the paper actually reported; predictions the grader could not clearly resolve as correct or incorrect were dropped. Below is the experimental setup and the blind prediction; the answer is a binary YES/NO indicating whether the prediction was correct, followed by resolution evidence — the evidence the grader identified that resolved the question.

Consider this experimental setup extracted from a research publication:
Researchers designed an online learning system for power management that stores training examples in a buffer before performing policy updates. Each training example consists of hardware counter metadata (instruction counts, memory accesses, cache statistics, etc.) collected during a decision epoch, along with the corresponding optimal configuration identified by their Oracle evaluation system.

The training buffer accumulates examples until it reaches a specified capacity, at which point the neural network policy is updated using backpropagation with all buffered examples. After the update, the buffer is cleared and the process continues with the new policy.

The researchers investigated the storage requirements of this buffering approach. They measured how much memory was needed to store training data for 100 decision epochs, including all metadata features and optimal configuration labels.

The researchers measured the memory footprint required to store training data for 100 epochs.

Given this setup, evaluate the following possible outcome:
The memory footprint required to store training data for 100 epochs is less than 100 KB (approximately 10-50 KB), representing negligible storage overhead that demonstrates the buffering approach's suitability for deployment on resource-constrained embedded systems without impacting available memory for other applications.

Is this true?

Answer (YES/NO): YES